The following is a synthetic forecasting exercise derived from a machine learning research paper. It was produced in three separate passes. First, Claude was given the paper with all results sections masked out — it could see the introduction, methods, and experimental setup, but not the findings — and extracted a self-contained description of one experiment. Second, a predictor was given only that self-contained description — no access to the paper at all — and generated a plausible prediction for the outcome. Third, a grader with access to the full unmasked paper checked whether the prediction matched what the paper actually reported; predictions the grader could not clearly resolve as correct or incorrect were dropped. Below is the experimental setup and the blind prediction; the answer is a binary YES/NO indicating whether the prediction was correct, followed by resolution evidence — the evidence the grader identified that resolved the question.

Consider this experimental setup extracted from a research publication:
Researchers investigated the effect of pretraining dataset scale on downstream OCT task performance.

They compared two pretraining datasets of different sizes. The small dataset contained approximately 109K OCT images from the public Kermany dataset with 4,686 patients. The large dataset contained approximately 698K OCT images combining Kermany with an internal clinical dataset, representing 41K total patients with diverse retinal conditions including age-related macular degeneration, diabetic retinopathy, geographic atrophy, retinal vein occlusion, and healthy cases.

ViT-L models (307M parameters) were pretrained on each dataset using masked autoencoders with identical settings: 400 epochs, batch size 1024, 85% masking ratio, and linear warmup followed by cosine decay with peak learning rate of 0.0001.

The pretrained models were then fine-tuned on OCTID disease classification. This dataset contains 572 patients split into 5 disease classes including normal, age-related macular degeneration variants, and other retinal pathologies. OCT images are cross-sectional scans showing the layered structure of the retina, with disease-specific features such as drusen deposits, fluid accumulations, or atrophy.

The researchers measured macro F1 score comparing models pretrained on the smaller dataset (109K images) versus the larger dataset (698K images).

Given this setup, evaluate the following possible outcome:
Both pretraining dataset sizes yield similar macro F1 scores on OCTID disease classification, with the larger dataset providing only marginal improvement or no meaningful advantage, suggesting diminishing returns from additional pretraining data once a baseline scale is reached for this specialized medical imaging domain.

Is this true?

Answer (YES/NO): NO